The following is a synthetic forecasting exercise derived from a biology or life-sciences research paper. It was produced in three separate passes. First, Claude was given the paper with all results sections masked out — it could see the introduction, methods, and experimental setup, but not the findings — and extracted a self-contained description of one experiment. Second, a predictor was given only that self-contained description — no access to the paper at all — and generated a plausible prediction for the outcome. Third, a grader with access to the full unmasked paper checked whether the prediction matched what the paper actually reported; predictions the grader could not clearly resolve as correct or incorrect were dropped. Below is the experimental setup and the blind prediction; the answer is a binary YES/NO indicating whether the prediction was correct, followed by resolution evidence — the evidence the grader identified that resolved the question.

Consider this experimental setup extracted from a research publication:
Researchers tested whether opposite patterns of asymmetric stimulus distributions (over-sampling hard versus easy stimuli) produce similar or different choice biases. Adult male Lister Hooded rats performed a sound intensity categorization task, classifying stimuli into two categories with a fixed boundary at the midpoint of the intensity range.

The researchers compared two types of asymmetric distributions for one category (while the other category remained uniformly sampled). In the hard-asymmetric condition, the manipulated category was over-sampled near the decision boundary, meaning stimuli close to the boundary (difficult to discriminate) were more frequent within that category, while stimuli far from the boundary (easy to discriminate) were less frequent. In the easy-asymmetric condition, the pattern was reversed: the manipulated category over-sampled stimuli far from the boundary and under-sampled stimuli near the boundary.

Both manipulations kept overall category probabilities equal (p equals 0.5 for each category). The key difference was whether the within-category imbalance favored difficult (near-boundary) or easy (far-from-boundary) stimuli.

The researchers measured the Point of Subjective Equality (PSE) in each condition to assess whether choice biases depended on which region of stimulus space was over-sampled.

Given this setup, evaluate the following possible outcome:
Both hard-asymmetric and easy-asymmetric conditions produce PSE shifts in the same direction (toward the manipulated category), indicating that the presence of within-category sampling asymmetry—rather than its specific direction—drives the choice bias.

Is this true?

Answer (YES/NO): YES